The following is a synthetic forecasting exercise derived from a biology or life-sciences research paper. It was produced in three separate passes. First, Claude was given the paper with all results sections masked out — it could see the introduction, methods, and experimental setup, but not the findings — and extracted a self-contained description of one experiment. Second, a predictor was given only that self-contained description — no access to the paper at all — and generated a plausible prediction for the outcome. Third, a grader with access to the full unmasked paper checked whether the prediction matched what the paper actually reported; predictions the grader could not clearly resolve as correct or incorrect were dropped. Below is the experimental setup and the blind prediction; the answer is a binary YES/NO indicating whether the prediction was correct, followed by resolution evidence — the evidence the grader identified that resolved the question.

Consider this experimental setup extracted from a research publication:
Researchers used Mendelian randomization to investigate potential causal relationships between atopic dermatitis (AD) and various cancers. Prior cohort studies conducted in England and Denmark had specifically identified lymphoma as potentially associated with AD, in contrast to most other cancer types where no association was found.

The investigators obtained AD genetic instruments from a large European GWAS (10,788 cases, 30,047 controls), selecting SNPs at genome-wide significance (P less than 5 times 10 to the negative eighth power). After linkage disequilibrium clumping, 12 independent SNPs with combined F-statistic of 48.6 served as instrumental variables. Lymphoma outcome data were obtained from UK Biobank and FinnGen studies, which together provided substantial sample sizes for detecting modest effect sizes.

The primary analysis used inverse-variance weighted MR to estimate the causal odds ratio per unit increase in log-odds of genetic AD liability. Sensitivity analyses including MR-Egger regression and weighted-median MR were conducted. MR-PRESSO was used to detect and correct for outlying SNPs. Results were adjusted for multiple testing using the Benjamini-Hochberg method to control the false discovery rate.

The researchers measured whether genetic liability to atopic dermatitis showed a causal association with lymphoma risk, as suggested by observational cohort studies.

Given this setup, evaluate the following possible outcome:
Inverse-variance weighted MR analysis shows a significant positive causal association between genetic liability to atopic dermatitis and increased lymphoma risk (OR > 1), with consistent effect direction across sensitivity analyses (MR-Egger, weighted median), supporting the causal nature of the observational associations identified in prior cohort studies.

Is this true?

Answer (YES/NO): NO